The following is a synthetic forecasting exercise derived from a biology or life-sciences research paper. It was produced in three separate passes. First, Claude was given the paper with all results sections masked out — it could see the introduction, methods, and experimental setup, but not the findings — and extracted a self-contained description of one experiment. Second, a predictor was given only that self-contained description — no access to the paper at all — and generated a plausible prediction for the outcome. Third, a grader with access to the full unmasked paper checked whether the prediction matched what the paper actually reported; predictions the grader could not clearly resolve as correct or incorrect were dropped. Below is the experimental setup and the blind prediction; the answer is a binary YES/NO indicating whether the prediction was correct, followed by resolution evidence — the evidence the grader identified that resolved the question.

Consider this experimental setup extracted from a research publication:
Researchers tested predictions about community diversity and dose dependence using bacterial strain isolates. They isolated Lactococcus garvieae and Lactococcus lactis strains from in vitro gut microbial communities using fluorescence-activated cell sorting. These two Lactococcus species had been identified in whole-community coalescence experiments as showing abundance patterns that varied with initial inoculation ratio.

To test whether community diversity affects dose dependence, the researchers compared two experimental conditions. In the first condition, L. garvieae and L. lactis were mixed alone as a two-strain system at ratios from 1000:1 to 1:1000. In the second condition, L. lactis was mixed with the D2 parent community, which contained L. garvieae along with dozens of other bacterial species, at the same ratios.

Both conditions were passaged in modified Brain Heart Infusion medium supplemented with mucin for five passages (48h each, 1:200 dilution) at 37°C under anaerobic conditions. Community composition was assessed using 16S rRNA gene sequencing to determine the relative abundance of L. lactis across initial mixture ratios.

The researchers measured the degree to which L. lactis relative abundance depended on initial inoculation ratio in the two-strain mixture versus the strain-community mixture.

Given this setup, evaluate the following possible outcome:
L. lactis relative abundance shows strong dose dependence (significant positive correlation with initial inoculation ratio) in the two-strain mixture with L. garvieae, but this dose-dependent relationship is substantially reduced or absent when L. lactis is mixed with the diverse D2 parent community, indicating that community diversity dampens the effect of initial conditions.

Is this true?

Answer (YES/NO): NO